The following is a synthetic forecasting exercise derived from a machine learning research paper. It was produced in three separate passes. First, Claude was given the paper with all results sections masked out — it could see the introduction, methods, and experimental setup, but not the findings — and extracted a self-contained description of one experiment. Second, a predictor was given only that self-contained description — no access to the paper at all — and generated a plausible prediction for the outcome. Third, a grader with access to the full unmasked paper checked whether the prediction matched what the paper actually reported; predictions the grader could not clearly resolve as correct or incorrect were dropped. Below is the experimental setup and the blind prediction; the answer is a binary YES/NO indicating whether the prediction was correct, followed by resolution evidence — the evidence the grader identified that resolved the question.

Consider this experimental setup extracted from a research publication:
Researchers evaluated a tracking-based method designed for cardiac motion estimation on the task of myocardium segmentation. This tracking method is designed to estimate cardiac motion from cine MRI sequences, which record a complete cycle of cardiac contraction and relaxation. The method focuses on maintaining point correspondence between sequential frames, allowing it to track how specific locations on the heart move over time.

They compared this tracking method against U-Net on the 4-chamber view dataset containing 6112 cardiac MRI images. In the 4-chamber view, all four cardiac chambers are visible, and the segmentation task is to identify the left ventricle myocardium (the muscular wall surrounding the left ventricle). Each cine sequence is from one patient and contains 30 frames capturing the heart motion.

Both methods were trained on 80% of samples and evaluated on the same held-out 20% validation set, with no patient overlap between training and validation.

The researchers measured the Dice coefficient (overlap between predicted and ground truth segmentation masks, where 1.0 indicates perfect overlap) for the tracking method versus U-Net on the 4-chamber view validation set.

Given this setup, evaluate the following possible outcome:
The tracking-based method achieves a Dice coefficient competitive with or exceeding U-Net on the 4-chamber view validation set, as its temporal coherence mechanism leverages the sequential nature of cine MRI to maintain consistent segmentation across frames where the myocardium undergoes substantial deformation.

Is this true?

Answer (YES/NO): NO